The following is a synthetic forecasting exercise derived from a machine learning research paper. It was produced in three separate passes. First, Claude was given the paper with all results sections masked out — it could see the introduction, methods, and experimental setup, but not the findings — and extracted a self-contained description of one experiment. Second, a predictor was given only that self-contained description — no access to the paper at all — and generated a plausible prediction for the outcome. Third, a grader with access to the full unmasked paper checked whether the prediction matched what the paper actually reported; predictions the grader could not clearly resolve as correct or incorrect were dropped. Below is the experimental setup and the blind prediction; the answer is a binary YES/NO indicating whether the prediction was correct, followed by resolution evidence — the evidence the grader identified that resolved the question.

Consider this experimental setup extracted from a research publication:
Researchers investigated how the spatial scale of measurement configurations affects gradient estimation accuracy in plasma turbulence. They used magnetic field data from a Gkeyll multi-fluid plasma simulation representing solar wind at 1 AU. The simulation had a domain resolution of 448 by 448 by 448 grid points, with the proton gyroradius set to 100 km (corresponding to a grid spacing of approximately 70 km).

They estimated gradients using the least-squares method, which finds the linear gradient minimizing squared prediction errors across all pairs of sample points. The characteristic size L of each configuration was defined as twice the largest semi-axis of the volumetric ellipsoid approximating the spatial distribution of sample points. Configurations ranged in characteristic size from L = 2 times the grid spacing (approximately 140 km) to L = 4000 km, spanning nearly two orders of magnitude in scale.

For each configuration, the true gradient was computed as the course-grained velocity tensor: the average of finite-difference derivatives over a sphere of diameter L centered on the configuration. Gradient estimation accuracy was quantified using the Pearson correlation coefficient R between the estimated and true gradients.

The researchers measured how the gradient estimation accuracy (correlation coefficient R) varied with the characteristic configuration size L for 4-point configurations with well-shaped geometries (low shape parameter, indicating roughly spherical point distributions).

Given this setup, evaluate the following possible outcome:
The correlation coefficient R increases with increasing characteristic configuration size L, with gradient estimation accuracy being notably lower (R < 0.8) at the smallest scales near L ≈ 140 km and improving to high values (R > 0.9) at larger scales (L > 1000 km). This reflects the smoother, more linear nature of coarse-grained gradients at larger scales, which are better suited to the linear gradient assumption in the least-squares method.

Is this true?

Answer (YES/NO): NO